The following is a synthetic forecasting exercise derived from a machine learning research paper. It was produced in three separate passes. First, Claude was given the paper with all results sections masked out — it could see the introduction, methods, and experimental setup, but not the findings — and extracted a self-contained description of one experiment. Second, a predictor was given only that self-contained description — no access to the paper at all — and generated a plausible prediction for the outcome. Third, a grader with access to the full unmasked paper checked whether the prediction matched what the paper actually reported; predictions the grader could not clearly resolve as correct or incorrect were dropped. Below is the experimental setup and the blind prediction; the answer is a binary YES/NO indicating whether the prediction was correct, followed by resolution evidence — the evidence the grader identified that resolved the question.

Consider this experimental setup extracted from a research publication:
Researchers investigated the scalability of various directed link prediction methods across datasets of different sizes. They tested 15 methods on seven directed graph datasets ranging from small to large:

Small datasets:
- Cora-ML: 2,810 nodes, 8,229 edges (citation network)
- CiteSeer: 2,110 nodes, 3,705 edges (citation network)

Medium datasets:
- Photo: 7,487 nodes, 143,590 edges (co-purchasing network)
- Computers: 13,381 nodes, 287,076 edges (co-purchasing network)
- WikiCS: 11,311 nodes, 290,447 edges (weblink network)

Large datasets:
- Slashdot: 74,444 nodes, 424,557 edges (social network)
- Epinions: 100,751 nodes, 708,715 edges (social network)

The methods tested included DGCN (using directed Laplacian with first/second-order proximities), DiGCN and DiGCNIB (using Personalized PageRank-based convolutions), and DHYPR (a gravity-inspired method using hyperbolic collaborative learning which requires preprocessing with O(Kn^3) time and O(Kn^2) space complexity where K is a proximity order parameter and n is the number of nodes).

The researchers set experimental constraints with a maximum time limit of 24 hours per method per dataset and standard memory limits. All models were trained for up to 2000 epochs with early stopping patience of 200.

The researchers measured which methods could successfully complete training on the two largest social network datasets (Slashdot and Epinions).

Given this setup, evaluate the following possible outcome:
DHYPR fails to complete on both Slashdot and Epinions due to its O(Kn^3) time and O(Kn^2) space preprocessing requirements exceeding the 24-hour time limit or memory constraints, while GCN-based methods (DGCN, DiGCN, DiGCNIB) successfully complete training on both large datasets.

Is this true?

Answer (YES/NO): NO